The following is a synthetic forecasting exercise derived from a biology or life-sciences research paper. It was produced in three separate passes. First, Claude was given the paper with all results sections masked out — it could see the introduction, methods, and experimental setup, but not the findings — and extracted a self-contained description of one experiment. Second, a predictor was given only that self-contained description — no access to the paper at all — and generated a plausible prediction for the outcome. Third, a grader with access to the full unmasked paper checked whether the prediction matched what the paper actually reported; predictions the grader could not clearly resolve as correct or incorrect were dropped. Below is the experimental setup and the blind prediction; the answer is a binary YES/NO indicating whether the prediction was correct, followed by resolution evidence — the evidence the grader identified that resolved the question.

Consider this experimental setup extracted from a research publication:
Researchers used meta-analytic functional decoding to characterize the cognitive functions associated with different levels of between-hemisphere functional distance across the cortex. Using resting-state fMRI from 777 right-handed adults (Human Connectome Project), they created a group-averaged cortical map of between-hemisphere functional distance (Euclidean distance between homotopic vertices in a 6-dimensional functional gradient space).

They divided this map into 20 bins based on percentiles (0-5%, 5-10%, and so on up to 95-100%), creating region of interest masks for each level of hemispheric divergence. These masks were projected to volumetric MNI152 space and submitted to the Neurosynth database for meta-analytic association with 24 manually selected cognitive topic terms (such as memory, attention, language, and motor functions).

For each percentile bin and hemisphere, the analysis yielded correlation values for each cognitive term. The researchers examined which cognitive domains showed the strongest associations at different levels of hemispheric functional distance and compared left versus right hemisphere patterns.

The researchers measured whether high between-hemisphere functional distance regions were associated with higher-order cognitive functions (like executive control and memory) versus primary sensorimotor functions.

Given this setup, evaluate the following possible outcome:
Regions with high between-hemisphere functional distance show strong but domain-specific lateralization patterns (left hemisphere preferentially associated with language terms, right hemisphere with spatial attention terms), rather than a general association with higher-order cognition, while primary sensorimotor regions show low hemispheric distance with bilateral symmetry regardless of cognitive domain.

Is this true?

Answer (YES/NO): NO